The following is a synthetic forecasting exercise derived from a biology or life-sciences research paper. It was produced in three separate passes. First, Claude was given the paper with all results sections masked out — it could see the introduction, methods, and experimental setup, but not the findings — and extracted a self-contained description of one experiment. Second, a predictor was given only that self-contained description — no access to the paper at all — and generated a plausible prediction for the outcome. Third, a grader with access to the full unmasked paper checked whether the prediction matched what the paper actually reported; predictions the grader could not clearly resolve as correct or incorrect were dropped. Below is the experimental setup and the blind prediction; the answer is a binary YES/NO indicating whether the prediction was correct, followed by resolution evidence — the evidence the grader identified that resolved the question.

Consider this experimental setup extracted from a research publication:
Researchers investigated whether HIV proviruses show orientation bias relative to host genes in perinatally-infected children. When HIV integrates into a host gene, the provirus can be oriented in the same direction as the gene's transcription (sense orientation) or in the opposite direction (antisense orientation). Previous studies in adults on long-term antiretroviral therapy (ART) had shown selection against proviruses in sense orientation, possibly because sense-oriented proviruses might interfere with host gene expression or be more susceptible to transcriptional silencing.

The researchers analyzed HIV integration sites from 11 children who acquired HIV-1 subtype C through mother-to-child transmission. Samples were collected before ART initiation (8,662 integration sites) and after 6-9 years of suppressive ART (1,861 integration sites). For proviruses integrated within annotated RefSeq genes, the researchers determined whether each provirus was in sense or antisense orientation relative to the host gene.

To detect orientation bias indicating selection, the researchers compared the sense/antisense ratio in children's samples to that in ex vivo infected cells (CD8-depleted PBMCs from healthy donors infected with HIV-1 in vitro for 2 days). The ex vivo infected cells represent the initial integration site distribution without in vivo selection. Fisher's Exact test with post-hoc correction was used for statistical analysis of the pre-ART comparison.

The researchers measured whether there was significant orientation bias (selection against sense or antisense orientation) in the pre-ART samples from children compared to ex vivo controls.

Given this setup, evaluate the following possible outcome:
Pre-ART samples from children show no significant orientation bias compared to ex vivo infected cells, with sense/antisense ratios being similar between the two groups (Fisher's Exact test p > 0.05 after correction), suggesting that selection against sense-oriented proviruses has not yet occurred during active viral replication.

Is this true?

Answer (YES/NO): YES